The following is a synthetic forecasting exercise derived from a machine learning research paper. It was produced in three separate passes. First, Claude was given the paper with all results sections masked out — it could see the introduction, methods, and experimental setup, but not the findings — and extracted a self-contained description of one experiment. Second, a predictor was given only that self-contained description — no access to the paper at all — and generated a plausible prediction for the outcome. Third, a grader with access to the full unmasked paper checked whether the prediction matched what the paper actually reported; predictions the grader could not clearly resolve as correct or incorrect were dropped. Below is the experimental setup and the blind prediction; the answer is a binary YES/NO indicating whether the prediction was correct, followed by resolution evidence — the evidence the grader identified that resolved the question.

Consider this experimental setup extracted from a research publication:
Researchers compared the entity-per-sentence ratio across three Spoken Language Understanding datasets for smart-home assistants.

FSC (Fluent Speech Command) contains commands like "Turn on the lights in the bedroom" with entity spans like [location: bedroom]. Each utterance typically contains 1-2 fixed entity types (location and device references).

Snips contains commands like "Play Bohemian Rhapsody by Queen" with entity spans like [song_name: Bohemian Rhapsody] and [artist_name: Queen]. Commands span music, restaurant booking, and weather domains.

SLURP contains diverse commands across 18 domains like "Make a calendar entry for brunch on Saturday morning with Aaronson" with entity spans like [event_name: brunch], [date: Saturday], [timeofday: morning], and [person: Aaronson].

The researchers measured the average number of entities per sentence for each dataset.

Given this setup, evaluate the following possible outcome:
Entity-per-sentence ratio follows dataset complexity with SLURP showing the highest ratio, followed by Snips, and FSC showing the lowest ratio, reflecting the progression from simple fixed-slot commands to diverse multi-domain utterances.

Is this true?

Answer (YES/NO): NO